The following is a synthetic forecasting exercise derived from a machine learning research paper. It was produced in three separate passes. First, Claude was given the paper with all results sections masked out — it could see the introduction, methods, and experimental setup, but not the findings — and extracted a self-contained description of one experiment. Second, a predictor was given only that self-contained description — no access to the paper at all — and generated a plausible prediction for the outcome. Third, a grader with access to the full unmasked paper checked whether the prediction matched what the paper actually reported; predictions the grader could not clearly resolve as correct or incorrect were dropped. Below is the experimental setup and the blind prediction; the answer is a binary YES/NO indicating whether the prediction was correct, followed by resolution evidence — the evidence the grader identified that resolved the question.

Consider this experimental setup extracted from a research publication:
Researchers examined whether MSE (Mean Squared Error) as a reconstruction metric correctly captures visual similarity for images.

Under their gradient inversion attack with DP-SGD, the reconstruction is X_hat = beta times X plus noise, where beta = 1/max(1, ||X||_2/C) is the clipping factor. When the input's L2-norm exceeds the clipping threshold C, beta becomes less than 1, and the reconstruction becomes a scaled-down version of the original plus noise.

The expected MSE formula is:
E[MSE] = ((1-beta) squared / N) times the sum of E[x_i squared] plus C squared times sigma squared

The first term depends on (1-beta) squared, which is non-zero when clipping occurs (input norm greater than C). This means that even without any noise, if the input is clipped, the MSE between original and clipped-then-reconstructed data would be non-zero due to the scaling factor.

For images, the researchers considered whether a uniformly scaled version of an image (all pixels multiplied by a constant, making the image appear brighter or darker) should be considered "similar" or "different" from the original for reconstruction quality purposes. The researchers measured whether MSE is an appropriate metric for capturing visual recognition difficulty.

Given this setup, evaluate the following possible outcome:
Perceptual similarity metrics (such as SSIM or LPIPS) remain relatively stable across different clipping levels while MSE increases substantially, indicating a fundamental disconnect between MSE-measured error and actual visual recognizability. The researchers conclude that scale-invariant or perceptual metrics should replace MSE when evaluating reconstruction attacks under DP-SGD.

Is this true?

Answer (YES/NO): NO